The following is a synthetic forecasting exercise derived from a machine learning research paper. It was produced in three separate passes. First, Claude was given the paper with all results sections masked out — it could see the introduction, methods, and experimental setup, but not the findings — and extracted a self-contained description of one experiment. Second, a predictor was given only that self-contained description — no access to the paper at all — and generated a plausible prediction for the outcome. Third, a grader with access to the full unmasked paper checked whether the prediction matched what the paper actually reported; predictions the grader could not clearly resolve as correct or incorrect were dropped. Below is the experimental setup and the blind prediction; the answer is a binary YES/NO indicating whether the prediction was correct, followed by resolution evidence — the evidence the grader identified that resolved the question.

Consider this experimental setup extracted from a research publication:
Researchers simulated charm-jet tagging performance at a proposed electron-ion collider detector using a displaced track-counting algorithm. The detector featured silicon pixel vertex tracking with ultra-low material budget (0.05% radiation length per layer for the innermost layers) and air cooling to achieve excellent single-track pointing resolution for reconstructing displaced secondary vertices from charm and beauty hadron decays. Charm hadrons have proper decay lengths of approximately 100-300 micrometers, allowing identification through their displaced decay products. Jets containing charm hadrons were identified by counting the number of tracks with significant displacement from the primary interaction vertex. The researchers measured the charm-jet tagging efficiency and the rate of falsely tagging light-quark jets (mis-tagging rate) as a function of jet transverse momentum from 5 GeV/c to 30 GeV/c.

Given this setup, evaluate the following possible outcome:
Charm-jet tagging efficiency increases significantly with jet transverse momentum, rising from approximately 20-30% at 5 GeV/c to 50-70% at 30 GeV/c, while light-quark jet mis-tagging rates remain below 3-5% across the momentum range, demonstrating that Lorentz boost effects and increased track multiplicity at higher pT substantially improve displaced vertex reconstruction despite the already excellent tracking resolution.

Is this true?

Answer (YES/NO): NO